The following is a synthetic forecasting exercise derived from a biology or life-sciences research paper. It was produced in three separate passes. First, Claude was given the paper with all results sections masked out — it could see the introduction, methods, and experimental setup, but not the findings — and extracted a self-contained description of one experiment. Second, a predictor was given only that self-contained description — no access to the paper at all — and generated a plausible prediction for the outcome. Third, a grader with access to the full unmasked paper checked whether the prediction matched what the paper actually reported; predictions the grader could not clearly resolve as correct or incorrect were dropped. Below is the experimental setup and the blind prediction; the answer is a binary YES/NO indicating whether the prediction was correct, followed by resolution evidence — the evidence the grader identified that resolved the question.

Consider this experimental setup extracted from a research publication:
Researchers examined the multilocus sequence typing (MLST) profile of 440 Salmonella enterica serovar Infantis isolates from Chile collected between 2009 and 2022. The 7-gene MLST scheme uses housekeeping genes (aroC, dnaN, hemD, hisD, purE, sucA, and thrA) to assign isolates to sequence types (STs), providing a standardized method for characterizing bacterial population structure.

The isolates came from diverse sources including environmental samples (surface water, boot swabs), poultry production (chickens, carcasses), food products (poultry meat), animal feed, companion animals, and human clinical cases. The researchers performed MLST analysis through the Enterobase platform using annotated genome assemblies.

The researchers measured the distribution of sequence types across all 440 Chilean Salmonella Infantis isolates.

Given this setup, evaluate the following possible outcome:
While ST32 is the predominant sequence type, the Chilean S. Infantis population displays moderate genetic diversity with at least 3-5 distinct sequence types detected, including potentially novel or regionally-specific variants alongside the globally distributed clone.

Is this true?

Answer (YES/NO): NO